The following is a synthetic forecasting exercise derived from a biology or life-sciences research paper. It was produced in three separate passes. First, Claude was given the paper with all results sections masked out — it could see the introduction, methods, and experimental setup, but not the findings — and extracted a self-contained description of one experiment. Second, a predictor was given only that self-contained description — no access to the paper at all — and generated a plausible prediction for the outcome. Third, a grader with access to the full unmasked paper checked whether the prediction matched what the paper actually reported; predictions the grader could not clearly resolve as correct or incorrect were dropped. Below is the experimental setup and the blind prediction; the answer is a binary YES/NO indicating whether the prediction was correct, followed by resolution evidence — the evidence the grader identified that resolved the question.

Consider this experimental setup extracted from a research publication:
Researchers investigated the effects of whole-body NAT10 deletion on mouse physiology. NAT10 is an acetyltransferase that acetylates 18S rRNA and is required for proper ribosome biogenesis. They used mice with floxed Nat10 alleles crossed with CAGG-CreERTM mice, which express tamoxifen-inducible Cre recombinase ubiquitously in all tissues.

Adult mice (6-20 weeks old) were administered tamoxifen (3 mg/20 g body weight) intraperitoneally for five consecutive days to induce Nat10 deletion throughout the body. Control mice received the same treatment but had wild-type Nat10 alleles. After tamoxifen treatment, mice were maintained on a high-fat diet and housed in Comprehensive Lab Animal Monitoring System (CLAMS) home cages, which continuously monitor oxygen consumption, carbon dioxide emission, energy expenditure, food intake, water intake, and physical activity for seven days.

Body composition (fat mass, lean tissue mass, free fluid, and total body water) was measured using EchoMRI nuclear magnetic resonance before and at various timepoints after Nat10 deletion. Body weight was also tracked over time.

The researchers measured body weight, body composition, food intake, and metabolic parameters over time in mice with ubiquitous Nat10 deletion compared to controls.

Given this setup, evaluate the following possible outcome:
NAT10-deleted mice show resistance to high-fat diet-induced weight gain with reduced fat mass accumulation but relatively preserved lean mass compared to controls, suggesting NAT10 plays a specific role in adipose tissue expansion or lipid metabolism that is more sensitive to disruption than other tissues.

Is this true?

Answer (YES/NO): NO